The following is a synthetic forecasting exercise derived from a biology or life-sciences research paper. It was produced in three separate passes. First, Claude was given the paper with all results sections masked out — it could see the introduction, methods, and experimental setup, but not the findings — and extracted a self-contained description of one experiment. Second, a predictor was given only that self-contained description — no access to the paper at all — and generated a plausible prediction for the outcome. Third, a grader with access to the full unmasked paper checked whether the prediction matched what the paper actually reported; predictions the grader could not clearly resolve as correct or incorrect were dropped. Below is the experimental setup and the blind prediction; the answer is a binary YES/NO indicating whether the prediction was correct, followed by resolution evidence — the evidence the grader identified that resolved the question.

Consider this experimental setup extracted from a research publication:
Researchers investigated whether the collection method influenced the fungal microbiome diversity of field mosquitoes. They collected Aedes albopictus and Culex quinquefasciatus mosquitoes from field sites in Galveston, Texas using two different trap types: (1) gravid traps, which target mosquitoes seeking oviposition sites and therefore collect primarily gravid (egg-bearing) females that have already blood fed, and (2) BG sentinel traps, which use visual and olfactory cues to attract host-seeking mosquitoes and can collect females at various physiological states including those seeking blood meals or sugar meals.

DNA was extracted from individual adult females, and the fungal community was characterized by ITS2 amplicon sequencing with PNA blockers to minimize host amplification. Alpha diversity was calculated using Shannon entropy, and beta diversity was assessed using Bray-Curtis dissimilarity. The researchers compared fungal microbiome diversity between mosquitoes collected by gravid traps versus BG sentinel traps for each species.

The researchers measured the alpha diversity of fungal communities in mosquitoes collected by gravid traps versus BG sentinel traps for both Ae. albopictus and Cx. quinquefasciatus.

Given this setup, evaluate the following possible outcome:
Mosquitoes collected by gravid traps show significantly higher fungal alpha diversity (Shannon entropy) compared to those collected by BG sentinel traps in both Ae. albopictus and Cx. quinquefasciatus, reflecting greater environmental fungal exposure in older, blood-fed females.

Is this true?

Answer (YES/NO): NO